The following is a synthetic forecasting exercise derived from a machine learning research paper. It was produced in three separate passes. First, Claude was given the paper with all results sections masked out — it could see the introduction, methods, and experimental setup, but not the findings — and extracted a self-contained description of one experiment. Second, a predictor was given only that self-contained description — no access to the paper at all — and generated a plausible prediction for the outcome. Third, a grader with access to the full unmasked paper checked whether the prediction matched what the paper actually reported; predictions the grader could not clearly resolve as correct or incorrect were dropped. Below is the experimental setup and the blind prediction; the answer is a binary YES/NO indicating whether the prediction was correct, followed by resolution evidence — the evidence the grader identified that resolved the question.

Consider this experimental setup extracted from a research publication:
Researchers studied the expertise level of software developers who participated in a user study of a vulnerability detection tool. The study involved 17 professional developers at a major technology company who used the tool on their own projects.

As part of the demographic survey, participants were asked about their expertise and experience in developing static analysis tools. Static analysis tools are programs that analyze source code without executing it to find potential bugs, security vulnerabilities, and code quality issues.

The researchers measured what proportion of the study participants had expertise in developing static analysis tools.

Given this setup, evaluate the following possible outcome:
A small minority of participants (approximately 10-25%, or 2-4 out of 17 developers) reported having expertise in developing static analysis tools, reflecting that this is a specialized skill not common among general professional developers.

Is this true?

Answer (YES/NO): NO